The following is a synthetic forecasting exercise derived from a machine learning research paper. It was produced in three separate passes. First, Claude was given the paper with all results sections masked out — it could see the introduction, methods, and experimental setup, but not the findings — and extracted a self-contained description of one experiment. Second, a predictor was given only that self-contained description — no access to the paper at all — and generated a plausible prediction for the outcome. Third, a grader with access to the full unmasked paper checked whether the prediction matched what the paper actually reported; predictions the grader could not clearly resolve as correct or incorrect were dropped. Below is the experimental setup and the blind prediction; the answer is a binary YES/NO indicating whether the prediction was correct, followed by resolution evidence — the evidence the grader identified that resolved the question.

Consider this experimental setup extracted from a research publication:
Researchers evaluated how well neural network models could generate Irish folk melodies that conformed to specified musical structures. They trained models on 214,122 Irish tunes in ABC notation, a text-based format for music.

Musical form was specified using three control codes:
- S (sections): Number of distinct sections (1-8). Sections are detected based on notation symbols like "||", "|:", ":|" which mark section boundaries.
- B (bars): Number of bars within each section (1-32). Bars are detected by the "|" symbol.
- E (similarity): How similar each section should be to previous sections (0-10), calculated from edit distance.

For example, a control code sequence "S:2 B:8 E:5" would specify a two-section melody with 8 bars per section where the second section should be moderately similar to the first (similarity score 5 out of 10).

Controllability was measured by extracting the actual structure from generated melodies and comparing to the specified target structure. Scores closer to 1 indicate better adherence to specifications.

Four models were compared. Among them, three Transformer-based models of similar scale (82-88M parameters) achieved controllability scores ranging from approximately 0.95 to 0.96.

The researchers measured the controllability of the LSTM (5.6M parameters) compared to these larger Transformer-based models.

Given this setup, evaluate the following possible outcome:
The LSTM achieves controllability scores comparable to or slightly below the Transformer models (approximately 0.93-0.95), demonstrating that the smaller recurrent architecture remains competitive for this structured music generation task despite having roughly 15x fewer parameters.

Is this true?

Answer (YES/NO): NO